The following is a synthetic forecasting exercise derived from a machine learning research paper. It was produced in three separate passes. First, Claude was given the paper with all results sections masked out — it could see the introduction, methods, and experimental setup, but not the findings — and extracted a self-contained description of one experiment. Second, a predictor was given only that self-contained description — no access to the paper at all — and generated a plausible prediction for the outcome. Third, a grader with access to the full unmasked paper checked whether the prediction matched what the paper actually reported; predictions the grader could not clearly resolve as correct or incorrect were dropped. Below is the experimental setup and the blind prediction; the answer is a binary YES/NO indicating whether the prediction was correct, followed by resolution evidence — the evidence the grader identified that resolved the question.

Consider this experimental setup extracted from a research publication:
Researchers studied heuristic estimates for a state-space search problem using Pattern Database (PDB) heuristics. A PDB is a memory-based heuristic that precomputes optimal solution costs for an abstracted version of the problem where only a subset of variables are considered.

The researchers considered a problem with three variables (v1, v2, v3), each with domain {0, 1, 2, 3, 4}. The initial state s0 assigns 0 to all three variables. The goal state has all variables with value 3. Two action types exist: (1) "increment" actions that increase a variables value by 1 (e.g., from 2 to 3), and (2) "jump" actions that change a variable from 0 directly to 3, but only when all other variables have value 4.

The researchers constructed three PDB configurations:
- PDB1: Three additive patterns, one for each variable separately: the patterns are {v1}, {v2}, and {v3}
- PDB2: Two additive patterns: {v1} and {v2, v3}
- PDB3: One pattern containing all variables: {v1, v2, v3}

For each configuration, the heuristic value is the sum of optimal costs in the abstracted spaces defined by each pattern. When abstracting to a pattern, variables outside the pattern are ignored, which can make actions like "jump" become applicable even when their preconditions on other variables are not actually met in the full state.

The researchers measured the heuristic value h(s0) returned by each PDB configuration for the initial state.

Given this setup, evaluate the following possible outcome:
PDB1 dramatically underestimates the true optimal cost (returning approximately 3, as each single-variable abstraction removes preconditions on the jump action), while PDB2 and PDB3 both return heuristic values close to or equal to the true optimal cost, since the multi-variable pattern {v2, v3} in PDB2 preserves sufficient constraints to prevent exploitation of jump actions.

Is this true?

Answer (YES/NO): NO